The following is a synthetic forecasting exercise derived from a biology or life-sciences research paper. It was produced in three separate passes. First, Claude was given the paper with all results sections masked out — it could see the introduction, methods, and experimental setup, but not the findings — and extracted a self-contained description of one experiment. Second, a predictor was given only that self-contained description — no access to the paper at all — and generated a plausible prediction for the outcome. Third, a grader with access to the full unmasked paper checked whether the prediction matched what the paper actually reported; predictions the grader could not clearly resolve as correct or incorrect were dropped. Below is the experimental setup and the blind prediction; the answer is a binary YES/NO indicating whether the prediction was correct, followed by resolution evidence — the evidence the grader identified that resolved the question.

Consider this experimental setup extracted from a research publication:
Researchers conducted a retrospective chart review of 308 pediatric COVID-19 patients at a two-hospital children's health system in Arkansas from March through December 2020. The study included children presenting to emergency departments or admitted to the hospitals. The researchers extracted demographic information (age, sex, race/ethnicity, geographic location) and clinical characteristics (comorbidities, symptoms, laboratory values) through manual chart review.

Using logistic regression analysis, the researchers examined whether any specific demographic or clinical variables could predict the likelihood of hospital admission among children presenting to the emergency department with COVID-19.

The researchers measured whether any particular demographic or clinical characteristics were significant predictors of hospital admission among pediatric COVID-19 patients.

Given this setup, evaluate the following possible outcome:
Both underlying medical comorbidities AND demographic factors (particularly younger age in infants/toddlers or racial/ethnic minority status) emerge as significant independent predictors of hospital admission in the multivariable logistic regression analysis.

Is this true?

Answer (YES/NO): NO